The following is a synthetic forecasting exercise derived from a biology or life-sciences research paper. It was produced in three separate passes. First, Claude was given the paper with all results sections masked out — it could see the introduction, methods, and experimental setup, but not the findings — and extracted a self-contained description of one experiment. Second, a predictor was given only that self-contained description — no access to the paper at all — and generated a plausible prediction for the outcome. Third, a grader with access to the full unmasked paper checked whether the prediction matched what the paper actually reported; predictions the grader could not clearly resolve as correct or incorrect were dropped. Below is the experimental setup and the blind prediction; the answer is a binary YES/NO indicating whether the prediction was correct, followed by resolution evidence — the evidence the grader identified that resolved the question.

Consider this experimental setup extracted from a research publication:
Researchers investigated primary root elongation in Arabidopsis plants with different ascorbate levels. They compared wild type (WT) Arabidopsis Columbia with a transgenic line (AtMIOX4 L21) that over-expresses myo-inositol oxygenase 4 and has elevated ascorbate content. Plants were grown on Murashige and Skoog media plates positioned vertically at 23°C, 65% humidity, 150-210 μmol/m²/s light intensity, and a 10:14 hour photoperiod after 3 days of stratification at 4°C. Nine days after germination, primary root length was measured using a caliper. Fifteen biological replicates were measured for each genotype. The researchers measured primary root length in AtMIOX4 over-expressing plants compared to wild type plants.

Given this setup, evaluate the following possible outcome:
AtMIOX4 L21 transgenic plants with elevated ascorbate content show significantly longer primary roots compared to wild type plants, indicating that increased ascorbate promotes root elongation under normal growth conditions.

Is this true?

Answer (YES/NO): YES